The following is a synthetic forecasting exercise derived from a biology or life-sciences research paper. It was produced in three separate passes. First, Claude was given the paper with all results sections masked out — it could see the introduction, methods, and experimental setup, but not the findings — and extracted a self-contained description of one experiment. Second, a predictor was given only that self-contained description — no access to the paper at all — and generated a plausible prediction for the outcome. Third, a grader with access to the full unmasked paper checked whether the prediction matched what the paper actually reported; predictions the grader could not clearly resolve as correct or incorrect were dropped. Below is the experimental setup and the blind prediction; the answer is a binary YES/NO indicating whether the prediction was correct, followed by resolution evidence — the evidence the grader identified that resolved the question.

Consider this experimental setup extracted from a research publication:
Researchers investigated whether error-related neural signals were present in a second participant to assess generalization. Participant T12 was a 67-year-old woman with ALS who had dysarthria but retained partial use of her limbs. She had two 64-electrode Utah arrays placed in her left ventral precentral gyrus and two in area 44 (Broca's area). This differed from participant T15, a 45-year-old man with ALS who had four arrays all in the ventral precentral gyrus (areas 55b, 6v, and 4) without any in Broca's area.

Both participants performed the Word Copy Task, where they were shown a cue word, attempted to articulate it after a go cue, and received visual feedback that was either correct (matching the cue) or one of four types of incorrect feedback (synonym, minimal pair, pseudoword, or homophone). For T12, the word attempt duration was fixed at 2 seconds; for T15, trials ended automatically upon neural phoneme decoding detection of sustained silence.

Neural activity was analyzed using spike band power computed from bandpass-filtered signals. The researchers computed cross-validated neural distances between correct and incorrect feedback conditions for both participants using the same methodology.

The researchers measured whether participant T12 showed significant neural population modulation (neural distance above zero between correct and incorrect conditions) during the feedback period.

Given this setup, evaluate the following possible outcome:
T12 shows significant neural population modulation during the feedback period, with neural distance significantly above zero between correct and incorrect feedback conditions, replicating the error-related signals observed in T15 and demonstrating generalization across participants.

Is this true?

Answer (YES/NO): YES